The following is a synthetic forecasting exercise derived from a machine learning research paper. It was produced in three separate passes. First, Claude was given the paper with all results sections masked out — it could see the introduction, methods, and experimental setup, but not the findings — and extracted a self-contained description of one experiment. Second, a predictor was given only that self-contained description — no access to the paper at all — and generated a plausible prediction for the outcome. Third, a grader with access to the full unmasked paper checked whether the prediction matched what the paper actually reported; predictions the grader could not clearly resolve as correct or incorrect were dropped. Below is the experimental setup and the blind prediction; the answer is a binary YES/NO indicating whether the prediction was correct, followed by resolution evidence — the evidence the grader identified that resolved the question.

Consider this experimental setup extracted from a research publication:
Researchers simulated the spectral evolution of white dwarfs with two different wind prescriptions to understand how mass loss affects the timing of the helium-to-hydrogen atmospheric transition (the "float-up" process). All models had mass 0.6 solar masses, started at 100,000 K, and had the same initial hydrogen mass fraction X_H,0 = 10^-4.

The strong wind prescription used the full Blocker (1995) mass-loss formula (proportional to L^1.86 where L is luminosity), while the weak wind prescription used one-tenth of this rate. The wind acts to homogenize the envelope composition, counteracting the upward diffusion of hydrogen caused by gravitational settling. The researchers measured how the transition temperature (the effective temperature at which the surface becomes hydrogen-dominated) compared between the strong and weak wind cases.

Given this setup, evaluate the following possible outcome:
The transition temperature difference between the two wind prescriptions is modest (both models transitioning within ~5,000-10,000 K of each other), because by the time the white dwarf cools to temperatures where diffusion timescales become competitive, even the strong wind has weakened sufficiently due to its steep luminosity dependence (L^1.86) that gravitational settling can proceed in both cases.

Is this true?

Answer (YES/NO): NO